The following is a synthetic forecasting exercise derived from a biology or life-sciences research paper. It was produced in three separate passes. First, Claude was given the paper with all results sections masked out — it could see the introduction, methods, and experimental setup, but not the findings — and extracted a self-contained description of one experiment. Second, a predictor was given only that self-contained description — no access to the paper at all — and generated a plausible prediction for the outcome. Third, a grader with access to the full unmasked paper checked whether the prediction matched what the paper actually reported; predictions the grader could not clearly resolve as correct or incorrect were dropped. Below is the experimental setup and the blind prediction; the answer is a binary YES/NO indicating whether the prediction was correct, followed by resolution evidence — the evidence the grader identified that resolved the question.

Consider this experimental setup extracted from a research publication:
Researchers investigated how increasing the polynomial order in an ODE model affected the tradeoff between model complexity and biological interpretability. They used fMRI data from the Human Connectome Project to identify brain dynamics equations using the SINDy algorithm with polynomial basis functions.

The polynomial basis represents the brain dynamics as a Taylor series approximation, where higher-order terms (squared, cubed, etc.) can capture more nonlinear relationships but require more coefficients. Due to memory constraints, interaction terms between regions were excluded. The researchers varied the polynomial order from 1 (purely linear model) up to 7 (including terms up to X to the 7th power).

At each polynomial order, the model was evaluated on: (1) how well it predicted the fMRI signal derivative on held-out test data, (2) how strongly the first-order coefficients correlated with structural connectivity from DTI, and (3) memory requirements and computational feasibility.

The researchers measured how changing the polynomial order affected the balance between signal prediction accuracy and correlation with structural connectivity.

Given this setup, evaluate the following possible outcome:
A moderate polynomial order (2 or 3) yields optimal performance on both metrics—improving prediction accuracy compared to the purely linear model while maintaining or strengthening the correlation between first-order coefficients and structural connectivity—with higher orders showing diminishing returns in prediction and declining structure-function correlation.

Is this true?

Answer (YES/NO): NO